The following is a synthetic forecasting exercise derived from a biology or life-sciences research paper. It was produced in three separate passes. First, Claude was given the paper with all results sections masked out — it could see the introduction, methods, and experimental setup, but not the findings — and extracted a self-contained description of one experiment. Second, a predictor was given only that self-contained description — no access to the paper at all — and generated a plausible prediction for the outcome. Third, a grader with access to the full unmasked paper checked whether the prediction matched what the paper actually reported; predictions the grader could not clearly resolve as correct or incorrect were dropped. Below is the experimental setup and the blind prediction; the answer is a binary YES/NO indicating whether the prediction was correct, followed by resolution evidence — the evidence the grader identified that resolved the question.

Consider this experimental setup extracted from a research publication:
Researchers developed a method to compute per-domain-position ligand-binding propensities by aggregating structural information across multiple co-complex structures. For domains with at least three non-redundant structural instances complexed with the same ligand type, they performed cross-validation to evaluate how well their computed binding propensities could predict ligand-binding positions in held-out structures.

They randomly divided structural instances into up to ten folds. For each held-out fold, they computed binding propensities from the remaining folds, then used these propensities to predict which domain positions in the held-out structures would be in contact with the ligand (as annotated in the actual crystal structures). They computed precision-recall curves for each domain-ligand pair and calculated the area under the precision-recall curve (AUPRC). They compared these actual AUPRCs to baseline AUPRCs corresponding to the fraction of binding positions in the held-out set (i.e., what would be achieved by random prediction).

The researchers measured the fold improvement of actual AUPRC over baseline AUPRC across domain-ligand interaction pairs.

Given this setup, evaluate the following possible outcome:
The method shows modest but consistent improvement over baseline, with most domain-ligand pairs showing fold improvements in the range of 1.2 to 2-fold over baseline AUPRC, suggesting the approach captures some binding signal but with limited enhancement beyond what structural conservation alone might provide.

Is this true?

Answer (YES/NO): NO